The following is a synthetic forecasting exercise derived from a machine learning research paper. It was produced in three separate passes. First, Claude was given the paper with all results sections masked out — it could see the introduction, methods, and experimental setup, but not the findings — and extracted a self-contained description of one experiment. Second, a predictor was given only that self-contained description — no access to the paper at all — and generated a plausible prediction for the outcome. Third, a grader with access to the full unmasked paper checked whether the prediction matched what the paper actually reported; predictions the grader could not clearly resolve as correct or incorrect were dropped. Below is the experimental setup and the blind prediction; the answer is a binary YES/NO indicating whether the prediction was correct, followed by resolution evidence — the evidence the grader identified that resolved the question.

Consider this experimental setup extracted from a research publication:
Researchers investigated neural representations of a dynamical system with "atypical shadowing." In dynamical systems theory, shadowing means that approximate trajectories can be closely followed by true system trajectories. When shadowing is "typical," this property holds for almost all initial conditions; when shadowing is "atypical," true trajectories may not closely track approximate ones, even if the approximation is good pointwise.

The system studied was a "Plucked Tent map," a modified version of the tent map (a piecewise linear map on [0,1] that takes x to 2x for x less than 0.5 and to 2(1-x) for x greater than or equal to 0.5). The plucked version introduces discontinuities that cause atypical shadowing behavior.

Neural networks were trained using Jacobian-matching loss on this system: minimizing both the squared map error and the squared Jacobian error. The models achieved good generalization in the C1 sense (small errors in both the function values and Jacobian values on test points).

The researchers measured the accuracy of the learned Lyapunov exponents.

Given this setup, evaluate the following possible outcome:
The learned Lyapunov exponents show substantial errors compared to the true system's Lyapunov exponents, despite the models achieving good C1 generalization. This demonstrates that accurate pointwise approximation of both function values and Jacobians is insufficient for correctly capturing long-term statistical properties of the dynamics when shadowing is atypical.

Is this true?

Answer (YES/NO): YES